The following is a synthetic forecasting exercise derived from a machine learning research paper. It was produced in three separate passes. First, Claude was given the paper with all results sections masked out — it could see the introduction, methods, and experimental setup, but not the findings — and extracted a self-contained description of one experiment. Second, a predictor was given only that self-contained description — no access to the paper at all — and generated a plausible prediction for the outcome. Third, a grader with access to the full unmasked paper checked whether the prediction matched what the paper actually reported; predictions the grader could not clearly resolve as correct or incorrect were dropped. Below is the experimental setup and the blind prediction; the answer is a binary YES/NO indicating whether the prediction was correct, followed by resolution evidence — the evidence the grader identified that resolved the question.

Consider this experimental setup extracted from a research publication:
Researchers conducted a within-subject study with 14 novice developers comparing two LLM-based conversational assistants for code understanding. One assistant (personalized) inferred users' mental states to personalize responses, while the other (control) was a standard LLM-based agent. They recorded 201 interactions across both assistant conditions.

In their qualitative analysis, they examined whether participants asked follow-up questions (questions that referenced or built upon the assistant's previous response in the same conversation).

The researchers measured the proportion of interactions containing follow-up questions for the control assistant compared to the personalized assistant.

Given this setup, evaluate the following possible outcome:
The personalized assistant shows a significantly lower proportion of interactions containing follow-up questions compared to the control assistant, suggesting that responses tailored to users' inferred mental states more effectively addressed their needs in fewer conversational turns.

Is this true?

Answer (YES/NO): NO